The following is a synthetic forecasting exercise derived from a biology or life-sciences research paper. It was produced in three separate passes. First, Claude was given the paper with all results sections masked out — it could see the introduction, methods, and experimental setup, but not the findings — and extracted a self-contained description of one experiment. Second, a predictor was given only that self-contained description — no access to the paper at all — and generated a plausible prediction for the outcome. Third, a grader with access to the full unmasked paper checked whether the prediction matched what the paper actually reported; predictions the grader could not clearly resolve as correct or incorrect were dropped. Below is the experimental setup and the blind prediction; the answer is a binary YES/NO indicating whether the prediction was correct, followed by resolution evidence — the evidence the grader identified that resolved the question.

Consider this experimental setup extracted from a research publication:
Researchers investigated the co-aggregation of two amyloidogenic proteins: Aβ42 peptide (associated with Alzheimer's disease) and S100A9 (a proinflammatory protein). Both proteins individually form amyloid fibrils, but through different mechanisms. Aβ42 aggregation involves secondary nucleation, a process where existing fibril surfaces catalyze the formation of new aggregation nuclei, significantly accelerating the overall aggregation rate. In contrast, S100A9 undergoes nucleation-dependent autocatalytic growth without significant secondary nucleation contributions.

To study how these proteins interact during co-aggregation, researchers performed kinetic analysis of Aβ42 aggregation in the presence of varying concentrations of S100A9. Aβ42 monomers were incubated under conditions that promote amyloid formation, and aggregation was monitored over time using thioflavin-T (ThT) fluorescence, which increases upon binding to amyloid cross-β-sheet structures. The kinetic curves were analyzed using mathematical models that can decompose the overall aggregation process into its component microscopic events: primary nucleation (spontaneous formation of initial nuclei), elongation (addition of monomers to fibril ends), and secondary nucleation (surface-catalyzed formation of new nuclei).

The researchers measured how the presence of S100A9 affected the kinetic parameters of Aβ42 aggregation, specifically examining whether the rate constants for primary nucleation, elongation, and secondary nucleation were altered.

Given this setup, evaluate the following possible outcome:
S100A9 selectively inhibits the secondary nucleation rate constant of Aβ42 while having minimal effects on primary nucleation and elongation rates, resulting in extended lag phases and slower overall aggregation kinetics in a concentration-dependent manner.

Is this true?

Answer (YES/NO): NO